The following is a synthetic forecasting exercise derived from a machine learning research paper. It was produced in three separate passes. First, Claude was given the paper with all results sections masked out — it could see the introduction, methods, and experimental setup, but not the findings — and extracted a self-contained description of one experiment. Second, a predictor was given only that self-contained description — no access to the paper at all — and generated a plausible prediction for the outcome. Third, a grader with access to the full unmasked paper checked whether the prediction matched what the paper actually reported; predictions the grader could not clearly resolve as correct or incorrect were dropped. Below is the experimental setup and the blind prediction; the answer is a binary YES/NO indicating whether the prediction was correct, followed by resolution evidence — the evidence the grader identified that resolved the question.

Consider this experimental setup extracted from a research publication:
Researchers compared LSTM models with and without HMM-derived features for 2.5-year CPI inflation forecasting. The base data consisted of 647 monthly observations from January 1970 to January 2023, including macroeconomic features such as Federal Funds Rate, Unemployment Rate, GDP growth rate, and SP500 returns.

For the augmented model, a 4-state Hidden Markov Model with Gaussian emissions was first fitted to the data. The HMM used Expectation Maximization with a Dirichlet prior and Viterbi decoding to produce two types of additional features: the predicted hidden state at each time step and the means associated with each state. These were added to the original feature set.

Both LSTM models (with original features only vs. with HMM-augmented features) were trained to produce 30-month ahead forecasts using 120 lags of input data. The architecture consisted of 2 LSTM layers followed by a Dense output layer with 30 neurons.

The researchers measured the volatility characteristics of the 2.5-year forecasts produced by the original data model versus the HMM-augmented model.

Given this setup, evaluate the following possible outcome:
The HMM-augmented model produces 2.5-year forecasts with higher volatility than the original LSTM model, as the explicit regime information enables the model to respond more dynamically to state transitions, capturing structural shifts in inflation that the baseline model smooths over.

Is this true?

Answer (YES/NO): NO